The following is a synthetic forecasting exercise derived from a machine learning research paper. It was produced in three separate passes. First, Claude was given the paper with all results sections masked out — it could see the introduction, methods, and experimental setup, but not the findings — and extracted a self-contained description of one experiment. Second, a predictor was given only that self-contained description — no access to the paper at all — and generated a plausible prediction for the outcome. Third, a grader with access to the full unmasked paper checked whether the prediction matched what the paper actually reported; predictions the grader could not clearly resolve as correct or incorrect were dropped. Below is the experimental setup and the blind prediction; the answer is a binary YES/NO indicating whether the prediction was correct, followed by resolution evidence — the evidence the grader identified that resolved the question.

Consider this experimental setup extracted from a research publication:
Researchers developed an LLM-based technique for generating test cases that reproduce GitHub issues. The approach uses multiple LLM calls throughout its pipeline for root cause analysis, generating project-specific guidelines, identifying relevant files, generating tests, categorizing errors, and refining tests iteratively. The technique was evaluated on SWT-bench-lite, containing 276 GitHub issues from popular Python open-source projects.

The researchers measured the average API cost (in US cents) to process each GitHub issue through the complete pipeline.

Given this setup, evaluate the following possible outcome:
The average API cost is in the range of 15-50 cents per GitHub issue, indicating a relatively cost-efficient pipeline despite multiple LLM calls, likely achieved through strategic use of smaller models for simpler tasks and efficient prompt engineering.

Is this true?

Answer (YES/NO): NO